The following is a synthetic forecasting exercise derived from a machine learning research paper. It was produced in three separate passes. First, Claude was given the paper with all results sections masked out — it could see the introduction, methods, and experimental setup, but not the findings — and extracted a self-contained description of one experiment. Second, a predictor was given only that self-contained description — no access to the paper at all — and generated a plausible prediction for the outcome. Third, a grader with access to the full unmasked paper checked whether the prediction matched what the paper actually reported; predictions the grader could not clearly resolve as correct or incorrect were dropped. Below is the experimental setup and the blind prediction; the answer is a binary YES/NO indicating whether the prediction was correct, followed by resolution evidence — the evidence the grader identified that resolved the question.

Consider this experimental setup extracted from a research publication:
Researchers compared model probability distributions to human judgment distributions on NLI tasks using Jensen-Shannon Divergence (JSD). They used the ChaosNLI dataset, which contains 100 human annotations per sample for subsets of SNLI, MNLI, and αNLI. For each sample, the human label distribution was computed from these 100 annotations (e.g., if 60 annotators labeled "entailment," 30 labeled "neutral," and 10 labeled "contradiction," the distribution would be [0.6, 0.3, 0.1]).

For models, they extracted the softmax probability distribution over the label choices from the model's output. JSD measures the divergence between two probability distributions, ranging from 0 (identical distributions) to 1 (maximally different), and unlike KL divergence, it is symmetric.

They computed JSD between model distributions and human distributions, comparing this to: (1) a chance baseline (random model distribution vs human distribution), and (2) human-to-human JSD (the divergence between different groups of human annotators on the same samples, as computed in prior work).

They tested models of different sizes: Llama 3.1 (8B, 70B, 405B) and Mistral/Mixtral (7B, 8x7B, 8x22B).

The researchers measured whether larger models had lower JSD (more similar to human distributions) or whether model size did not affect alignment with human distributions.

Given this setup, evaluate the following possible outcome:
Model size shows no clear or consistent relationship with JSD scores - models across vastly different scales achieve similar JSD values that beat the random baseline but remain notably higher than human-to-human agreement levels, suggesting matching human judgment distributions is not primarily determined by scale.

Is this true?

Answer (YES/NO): NO